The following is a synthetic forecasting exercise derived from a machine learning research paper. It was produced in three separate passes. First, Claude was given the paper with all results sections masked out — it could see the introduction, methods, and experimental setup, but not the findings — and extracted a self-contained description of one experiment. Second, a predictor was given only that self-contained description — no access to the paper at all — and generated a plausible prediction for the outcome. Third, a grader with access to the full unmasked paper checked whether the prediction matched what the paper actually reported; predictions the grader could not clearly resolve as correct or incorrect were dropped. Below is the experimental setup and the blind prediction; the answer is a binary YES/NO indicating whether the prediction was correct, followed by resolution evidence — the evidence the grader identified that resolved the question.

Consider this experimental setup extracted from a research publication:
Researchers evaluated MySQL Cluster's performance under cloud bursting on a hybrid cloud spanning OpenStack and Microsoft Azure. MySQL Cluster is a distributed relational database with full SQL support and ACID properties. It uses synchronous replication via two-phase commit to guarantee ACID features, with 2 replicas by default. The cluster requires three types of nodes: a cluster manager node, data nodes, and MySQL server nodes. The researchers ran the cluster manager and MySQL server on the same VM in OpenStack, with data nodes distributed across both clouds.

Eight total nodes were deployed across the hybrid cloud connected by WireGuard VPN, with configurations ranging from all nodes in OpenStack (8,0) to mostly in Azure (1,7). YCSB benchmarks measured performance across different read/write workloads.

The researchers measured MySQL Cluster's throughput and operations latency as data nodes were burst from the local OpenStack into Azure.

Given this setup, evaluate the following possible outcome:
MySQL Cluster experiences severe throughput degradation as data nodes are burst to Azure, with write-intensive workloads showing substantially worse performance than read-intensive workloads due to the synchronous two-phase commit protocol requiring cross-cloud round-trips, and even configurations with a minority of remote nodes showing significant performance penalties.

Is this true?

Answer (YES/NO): NO